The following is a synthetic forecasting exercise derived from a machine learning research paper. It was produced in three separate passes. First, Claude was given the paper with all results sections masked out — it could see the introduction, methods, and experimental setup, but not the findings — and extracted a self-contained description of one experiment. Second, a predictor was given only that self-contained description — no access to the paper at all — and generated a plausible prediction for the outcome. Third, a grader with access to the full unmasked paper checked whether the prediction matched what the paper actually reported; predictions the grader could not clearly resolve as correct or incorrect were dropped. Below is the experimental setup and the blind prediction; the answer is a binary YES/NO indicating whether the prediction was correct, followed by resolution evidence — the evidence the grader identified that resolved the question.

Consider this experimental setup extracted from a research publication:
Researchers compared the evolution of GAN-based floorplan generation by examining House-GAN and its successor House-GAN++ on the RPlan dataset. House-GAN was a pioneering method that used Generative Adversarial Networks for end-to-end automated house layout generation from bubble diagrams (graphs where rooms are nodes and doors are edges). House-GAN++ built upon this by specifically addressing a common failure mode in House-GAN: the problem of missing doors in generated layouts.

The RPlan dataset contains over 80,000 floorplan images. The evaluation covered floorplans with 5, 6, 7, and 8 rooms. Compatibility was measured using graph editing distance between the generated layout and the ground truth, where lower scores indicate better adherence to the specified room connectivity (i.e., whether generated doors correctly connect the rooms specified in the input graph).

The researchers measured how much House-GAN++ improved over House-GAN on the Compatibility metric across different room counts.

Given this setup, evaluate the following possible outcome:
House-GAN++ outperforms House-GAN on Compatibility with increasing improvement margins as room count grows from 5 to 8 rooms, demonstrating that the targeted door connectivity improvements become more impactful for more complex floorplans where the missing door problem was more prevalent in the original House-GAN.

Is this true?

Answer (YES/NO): NO